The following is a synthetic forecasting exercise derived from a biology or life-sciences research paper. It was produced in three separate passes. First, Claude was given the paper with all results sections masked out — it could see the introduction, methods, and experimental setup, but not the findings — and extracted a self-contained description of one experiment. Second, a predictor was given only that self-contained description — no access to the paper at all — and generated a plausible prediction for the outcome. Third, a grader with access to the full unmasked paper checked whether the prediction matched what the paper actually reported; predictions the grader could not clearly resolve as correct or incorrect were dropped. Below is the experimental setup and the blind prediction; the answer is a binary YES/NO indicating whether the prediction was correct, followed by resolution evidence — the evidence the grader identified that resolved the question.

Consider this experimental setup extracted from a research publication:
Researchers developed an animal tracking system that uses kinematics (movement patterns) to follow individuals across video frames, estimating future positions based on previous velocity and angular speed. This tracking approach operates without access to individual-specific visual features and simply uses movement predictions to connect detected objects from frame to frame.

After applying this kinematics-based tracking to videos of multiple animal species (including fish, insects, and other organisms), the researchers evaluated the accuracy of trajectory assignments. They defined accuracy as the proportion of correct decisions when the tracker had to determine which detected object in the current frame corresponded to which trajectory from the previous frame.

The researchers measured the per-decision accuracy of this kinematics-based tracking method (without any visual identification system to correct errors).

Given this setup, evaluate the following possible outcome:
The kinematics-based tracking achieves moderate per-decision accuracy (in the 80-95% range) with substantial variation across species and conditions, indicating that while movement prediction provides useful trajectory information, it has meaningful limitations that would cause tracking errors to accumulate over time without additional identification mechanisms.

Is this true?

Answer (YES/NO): NO